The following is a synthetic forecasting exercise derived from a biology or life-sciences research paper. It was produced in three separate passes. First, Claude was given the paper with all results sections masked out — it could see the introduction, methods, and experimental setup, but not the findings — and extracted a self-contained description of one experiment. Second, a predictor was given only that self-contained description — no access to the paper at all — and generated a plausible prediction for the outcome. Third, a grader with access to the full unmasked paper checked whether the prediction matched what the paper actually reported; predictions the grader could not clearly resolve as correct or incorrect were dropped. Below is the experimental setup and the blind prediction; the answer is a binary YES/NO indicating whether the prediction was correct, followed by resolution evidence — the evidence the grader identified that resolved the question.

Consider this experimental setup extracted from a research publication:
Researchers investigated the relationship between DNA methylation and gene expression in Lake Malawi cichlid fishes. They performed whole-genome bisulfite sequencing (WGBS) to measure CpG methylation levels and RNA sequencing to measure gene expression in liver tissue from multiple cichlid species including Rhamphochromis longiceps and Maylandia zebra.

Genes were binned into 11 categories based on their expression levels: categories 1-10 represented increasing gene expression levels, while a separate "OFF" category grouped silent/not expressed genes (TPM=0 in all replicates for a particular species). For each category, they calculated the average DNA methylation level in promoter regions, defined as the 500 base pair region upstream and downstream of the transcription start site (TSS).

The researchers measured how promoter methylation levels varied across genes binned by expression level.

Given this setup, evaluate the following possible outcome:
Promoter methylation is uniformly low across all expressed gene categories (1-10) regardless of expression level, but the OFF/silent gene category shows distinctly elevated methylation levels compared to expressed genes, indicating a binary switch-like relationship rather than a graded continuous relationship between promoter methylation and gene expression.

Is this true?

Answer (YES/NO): NO